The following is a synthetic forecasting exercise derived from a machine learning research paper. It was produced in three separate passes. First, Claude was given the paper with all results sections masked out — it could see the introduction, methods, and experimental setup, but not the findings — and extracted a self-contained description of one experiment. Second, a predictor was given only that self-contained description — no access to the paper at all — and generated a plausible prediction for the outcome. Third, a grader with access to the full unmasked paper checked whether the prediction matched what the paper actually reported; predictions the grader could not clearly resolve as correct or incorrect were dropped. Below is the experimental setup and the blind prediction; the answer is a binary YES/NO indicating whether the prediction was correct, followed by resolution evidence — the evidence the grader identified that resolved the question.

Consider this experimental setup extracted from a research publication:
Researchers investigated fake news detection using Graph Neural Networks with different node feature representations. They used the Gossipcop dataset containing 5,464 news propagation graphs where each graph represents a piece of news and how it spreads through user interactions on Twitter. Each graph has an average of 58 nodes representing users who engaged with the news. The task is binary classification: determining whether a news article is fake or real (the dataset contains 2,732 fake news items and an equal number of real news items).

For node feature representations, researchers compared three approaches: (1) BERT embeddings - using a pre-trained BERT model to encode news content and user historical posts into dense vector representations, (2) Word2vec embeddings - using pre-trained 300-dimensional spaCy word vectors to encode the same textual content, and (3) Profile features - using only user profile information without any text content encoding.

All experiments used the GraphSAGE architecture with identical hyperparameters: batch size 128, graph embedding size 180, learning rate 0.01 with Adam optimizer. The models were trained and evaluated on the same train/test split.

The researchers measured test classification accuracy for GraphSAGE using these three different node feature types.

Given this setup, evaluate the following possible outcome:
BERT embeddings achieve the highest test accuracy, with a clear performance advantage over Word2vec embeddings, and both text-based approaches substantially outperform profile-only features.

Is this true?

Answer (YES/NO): NO